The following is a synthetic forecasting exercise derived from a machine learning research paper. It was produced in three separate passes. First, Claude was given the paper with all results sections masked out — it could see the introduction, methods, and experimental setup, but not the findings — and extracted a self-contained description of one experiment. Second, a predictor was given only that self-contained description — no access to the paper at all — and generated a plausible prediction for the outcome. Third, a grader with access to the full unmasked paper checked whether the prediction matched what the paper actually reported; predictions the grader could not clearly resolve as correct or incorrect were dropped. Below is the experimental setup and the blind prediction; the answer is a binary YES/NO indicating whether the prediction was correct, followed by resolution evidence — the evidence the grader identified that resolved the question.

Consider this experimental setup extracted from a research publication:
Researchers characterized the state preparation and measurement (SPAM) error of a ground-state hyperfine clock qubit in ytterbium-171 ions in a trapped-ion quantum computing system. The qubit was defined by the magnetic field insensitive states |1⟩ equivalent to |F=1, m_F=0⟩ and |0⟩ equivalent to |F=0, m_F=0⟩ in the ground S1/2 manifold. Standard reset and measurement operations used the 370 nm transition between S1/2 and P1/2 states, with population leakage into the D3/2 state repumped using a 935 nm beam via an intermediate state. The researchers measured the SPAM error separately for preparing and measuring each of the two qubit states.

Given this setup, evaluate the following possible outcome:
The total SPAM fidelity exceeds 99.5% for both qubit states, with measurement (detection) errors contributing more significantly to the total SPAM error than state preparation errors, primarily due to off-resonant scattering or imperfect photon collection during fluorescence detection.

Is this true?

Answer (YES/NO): NO